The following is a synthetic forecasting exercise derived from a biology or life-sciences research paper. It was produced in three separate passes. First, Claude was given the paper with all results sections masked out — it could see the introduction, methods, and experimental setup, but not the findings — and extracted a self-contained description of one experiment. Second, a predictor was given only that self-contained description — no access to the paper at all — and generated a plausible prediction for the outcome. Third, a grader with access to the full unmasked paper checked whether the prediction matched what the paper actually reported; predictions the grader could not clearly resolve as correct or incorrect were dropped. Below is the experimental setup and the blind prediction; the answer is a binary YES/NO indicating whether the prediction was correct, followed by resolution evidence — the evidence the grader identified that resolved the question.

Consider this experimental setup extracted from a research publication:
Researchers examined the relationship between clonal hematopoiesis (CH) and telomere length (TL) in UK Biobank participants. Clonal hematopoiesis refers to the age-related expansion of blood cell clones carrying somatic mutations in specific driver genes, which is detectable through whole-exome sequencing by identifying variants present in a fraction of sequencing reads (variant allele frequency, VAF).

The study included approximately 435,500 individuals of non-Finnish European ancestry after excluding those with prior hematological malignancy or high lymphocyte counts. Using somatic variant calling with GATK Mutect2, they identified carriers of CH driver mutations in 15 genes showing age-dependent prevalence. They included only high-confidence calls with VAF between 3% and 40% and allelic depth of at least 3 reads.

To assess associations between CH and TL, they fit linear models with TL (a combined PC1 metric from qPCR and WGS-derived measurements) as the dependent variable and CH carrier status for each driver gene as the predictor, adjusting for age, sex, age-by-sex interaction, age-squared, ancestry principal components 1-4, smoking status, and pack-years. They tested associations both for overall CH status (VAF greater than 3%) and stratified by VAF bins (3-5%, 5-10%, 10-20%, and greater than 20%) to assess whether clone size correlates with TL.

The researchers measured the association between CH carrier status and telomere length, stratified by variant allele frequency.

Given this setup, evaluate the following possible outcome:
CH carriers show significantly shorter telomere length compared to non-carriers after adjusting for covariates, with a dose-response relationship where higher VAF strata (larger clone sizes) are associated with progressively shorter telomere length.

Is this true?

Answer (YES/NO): NO